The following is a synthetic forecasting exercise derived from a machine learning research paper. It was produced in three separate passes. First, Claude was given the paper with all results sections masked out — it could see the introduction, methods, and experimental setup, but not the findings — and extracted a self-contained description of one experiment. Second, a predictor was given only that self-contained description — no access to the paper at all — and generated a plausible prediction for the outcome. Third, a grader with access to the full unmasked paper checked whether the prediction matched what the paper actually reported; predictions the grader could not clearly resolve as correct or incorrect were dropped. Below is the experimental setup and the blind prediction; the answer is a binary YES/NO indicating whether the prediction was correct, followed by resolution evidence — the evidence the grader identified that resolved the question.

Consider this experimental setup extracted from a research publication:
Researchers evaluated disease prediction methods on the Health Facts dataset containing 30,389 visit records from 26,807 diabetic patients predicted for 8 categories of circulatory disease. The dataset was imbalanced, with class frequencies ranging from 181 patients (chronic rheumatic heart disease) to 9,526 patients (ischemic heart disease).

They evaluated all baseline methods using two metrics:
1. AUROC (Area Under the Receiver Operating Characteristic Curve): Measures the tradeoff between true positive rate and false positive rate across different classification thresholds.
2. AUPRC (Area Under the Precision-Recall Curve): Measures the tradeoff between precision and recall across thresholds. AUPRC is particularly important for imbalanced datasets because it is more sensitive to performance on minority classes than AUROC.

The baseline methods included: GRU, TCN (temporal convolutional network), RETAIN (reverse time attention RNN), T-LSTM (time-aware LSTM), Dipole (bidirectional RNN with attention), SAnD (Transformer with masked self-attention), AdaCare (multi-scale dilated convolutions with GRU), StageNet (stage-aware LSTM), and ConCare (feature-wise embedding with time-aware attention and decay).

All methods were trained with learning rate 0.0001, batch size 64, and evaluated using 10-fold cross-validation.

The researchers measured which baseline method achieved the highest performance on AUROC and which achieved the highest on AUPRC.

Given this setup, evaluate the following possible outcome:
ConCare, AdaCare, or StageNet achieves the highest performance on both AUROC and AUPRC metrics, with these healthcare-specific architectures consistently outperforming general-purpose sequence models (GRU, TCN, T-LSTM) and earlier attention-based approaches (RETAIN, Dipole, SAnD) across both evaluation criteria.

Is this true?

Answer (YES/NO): NO